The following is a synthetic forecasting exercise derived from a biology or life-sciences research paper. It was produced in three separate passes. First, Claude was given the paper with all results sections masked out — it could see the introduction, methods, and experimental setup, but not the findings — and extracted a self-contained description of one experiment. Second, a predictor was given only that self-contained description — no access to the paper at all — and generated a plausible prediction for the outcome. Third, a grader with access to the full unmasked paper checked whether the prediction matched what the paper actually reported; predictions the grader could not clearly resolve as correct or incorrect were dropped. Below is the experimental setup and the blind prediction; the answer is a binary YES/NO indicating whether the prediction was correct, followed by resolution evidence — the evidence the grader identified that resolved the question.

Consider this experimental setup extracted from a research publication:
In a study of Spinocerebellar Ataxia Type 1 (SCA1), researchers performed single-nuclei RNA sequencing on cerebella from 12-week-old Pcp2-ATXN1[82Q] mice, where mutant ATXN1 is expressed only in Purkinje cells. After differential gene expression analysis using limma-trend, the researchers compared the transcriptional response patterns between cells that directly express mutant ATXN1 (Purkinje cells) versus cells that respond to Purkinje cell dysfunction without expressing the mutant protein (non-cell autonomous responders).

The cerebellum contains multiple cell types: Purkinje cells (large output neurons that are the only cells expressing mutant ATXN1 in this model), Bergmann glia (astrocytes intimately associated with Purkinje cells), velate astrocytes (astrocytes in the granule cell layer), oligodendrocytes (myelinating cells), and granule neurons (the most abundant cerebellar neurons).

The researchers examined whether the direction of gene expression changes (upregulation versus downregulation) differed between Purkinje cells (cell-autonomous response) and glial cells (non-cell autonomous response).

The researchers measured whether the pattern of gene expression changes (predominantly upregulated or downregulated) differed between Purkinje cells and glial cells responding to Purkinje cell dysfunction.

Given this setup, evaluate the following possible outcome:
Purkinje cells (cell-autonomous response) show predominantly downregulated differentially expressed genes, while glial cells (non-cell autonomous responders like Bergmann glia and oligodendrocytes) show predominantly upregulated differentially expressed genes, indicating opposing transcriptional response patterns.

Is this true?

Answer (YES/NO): YES